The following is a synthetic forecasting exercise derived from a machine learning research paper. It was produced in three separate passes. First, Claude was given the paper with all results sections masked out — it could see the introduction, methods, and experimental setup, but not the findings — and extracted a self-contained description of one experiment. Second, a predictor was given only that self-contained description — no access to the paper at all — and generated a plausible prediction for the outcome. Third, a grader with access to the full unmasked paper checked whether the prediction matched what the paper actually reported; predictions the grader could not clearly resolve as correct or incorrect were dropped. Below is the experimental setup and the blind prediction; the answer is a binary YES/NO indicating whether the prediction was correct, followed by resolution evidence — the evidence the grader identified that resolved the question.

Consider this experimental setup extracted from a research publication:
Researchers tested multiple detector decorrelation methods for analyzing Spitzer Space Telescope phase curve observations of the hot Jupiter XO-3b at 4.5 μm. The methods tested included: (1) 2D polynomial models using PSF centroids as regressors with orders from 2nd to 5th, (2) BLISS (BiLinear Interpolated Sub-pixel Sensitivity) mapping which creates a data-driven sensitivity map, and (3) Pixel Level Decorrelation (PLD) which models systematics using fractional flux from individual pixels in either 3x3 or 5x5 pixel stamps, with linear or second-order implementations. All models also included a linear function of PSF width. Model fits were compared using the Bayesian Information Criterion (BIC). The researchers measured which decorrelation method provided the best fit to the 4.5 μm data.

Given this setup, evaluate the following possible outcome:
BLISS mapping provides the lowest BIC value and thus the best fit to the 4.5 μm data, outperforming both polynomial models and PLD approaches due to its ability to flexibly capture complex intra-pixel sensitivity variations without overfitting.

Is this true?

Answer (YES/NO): NO